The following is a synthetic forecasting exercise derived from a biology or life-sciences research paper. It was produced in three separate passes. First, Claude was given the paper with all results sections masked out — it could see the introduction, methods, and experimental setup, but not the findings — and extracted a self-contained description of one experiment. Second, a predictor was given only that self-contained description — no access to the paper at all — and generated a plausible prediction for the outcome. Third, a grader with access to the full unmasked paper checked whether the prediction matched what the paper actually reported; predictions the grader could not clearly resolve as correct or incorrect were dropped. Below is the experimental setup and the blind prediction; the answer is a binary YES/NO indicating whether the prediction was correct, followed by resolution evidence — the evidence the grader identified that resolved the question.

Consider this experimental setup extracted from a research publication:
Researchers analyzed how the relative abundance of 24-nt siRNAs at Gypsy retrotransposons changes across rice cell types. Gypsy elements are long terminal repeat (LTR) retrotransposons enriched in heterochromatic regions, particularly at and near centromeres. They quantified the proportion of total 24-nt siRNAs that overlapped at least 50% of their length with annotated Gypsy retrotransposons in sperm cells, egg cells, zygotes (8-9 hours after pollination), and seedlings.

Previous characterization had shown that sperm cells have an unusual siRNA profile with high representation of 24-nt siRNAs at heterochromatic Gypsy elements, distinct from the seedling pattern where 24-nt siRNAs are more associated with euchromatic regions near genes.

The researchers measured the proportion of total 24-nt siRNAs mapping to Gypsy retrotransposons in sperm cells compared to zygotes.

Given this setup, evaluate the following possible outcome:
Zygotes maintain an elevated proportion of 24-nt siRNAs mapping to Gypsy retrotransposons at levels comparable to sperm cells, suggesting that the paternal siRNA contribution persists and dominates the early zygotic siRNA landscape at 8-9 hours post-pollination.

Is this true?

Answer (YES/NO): NO